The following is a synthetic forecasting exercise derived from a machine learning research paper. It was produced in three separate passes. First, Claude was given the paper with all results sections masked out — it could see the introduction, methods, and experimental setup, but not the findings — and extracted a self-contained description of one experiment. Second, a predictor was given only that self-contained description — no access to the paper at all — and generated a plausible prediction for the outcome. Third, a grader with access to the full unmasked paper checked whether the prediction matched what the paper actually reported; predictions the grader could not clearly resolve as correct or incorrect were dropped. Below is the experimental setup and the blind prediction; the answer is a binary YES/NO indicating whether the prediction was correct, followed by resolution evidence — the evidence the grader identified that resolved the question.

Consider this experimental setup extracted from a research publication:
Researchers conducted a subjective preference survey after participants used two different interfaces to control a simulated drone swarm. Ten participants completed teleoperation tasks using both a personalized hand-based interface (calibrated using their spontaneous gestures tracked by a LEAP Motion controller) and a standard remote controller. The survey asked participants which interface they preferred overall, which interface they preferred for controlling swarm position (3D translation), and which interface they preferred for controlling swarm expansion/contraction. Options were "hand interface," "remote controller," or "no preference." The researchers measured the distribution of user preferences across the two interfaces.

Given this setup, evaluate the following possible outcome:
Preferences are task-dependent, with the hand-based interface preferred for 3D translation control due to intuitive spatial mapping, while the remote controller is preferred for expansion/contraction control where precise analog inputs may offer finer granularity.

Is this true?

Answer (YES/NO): NO